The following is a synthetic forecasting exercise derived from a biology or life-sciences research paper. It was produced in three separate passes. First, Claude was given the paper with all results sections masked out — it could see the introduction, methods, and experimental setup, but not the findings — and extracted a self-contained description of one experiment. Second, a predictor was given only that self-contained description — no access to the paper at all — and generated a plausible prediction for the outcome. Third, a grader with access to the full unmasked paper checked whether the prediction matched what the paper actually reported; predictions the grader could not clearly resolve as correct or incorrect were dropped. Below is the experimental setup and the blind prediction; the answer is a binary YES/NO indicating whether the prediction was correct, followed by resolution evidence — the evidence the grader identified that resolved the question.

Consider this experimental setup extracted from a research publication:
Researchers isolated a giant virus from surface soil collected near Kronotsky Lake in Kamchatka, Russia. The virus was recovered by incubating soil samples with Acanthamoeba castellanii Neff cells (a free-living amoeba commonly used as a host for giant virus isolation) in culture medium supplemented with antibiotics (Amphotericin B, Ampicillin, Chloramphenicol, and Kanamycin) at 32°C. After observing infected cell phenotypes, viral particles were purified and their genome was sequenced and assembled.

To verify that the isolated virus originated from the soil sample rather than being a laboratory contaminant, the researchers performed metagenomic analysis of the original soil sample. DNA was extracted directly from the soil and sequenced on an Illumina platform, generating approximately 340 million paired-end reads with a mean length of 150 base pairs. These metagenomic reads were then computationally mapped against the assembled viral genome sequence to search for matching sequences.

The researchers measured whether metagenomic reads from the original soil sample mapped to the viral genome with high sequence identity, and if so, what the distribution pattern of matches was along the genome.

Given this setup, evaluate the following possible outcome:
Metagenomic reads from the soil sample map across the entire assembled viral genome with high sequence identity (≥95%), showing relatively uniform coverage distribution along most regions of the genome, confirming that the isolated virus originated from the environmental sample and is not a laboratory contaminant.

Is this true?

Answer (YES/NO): NO